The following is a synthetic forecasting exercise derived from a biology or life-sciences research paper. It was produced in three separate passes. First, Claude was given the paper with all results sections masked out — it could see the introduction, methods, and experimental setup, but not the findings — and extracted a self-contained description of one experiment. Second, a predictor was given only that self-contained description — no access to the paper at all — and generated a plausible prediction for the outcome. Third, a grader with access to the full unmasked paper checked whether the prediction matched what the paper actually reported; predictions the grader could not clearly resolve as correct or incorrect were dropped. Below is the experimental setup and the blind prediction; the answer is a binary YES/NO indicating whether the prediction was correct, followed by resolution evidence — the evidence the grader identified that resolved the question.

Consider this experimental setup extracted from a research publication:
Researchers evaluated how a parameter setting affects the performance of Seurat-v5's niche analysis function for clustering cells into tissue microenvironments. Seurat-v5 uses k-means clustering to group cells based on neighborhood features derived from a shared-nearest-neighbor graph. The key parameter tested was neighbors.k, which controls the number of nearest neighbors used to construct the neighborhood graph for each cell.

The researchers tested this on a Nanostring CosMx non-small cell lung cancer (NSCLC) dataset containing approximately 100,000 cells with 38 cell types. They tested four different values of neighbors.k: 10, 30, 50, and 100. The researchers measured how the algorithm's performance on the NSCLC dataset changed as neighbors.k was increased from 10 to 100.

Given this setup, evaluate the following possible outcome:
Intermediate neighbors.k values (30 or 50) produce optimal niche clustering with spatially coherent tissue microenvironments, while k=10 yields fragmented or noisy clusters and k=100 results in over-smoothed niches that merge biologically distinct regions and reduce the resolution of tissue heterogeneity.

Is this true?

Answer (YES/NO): NO